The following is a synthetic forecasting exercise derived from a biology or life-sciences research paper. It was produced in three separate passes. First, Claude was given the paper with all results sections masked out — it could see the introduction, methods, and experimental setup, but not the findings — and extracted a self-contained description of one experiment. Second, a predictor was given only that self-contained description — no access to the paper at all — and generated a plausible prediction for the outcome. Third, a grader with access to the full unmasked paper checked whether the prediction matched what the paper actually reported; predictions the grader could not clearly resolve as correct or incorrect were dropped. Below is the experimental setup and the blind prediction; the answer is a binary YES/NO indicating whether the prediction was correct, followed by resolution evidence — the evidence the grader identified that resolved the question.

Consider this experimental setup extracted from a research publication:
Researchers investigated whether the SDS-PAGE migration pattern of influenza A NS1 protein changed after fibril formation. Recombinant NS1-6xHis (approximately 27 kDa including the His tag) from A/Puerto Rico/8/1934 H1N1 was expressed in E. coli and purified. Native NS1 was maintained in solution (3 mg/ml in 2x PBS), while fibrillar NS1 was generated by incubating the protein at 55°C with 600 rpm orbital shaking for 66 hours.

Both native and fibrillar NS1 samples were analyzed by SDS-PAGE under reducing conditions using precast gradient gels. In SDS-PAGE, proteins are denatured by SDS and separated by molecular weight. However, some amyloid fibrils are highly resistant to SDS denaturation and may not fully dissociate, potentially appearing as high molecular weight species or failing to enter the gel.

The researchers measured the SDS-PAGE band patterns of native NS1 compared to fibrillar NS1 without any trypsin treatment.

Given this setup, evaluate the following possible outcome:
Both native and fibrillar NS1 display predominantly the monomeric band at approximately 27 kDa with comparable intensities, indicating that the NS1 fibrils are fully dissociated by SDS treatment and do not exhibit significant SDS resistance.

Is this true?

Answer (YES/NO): NO